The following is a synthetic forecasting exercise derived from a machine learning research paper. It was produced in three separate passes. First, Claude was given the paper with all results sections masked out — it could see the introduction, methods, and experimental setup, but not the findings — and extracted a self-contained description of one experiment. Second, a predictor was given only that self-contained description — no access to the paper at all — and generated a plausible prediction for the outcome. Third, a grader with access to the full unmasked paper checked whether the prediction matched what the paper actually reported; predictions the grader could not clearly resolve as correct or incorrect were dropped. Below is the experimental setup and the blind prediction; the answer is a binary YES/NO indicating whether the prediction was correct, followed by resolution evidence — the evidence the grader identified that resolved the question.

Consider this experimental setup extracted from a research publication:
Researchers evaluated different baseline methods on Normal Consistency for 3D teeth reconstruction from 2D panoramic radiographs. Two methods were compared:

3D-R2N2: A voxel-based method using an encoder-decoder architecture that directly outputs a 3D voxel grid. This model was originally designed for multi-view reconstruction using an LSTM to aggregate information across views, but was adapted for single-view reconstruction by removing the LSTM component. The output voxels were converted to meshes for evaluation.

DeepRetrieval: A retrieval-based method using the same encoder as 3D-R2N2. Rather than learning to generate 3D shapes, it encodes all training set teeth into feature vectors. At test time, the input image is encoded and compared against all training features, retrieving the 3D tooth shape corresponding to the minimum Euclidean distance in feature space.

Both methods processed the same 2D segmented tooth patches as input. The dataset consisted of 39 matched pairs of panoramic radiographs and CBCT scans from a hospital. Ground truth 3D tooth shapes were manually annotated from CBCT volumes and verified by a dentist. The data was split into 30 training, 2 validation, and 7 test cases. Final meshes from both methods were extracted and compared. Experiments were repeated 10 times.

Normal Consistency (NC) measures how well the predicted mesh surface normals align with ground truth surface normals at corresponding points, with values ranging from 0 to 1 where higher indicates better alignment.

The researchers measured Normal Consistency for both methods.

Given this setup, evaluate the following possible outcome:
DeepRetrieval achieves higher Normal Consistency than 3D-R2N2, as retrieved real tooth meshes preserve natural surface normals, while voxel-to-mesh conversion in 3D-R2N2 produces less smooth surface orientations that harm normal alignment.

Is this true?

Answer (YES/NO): YES